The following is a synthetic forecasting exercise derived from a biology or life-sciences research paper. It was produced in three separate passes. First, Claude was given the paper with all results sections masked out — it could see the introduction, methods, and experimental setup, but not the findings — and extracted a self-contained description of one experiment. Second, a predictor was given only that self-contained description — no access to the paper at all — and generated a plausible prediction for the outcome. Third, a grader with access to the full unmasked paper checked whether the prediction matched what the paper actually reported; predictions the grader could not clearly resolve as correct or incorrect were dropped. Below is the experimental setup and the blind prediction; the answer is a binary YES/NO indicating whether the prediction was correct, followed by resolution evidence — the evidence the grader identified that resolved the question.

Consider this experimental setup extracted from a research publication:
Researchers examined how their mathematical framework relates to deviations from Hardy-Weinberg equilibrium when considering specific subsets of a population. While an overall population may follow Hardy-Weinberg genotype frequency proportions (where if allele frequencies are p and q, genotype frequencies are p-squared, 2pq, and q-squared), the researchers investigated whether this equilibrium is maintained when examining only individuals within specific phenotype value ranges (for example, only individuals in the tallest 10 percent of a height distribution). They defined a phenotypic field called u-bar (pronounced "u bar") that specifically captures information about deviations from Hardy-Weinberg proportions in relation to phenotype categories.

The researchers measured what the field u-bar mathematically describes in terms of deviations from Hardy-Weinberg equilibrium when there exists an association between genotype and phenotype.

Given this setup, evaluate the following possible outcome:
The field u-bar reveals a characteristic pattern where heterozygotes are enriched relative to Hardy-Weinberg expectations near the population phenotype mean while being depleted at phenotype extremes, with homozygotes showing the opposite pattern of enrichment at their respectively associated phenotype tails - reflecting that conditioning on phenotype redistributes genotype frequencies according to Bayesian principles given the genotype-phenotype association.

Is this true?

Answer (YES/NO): NO